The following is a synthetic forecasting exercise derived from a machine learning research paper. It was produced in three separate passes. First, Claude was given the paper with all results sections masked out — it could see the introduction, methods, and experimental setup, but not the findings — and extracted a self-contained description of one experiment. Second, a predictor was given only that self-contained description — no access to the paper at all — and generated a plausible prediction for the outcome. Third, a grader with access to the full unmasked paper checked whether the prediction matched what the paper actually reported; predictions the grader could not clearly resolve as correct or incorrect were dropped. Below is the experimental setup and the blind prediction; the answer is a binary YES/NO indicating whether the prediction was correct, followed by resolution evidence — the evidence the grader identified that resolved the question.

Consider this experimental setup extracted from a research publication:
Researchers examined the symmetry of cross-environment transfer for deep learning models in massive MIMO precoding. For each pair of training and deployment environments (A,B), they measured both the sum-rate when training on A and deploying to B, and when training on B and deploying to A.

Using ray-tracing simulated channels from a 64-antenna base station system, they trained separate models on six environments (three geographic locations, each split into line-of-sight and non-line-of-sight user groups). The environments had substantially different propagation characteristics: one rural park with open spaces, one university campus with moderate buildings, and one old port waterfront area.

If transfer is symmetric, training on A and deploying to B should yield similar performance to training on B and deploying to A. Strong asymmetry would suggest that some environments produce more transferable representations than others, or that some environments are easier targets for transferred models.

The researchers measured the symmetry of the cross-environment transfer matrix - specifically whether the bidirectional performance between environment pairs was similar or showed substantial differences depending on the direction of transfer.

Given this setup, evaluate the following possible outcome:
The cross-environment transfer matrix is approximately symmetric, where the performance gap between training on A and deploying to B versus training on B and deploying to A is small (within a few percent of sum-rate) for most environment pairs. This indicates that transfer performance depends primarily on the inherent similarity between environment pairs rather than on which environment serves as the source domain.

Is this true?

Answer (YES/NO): NO